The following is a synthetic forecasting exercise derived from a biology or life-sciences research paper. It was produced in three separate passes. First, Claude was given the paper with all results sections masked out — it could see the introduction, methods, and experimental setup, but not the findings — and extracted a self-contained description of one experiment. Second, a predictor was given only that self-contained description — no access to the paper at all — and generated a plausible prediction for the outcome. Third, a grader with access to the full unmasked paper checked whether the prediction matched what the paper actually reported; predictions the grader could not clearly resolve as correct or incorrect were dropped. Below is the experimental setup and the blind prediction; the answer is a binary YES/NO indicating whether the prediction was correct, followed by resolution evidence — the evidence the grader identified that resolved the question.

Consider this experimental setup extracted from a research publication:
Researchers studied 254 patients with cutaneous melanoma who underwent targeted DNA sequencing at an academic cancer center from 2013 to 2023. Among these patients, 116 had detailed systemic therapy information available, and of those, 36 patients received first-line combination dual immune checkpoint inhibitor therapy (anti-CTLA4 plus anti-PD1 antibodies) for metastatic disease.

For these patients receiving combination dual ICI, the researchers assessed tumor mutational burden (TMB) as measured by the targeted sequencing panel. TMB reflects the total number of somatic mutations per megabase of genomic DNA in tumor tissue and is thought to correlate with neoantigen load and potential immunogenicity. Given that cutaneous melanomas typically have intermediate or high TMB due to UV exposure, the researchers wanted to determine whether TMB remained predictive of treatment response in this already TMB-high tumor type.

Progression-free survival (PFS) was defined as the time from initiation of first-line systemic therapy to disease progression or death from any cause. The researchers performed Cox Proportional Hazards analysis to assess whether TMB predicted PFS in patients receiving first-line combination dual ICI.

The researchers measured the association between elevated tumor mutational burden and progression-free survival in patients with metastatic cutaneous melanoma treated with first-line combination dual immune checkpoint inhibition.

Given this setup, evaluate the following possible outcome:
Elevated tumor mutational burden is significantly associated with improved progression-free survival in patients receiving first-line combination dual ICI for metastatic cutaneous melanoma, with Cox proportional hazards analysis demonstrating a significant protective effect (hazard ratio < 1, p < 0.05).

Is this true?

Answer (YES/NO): YES